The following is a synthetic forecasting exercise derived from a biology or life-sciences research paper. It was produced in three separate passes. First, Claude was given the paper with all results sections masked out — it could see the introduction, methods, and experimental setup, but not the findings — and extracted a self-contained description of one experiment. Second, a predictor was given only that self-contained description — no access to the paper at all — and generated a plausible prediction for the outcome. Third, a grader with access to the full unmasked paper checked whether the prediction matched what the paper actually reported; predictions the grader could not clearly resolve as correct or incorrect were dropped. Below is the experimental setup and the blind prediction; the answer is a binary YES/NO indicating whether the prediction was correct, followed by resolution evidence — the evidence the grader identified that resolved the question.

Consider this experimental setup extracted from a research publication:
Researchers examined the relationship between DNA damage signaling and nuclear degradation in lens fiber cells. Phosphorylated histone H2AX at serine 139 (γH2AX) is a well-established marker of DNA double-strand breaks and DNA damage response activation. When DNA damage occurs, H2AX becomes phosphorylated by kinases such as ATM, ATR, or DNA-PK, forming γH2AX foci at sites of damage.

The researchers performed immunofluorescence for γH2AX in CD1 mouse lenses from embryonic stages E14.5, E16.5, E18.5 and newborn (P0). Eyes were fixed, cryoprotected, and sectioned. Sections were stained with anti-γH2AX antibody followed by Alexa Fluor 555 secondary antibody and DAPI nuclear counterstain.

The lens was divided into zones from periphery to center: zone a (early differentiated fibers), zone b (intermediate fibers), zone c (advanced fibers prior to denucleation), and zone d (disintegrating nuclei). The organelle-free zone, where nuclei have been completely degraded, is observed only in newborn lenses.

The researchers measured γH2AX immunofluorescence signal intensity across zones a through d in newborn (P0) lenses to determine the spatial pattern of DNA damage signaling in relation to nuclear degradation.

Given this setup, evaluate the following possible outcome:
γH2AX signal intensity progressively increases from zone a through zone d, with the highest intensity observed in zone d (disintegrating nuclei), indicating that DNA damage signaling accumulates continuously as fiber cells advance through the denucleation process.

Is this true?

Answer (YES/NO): NO